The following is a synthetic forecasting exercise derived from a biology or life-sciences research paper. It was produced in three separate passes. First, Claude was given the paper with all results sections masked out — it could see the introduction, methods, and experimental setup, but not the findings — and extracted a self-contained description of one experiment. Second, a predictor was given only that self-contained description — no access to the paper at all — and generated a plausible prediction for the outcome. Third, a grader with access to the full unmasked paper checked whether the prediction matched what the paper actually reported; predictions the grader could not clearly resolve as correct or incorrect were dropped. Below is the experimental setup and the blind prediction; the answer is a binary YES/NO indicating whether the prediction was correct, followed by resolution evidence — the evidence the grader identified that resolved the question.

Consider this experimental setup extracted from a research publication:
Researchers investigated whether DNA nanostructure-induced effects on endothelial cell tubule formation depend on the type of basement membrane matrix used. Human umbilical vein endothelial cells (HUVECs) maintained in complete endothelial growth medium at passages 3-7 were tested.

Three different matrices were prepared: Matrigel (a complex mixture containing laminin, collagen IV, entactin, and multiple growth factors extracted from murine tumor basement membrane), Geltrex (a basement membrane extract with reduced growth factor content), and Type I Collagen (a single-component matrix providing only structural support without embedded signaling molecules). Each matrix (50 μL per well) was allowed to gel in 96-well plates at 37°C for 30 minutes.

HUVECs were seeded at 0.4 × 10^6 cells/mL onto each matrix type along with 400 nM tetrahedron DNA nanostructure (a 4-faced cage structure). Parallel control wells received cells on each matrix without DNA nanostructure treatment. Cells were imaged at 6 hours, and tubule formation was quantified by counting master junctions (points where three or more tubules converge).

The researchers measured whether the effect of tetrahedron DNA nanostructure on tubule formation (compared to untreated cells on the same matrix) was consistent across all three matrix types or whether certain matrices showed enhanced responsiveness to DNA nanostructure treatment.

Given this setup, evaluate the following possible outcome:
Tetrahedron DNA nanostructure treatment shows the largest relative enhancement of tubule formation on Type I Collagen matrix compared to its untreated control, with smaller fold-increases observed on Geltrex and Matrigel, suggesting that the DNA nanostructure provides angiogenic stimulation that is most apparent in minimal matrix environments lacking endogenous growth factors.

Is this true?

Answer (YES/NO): NO